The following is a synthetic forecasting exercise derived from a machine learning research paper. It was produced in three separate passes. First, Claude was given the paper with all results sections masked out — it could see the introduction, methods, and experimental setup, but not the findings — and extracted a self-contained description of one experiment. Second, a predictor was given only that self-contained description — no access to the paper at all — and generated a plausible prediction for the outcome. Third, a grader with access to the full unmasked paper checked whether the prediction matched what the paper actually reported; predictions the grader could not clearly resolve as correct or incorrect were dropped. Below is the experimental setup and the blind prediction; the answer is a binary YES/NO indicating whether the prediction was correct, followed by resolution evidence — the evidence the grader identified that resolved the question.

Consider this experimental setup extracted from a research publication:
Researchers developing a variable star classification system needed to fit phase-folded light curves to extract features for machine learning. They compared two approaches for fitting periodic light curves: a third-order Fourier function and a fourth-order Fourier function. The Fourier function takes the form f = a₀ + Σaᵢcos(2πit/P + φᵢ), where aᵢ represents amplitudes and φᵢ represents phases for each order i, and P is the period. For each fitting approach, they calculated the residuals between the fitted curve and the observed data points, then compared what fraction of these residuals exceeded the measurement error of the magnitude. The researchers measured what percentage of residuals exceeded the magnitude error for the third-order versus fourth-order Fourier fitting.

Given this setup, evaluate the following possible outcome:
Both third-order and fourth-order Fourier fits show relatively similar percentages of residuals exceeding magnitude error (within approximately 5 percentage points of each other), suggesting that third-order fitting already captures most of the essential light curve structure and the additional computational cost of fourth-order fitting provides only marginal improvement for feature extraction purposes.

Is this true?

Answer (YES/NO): NO